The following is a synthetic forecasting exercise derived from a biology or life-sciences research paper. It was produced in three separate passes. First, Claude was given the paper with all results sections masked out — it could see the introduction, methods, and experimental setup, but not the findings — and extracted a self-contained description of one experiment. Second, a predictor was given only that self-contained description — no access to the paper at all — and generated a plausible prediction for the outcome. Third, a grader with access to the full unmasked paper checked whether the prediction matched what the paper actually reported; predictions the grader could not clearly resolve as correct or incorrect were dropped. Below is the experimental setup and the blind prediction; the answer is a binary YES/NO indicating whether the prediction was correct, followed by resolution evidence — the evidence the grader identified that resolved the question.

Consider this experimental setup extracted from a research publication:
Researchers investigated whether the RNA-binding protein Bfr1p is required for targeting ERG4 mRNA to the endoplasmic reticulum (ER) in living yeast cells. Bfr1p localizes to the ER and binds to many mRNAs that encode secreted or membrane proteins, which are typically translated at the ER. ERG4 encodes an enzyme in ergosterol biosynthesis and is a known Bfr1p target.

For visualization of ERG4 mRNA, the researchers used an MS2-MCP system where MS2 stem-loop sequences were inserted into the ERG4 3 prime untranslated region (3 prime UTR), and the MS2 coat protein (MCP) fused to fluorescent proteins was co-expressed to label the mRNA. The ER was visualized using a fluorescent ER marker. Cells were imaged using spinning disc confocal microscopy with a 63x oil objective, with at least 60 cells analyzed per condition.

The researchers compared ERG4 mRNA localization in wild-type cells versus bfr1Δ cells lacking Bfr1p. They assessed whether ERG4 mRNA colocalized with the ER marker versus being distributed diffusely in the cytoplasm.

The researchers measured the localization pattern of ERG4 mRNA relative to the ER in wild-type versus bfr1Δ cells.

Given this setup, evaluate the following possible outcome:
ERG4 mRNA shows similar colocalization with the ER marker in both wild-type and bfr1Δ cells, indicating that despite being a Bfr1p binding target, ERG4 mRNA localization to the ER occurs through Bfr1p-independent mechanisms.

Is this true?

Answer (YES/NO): YES